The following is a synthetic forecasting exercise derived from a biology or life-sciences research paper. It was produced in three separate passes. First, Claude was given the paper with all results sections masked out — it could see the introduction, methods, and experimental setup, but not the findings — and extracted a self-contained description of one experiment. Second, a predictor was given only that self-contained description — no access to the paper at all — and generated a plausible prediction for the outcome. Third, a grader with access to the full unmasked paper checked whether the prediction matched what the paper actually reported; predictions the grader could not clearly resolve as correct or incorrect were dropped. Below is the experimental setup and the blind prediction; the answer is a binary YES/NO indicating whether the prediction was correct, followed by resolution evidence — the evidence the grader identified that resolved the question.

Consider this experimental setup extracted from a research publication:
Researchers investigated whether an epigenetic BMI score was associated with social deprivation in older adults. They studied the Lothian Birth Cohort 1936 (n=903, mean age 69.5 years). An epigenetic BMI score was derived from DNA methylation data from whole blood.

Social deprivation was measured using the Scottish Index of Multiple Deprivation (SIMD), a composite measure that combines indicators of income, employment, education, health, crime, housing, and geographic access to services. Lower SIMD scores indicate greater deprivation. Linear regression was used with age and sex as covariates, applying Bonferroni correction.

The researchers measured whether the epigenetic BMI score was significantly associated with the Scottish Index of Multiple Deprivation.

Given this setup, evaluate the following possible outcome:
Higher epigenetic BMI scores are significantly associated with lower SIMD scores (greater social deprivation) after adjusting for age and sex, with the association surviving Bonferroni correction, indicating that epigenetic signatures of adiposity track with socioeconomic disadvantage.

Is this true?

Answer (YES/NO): YES